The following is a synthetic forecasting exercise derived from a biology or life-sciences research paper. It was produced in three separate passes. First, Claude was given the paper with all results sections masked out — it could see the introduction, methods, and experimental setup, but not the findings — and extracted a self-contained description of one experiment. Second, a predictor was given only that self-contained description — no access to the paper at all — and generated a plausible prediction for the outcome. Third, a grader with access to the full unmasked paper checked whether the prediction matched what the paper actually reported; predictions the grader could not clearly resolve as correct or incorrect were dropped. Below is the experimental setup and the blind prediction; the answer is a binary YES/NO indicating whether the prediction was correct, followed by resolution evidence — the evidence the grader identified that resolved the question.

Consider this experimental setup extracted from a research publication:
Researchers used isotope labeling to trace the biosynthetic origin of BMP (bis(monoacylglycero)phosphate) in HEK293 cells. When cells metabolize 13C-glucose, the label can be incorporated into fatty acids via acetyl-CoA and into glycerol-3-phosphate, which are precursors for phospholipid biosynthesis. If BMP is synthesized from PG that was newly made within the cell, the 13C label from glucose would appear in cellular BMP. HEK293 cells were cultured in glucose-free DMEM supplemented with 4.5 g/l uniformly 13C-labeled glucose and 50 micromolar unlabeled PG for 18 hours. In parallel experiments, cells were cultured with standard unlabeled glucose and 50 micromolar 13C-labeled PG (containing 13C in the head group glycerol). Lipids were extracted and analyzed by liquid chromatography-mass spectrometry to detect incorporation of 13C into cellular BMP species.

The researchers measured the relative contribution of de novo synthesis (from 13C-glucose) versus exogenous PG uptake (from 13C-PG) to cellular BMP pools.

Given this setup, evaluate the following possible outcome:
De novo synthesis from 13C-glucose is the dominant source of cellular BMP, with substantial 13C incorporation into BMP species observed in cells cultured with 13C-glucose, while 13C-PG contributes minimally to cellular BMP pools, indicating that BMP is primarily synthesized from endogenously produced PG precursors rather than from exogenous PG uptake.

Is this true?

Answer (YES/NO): NO